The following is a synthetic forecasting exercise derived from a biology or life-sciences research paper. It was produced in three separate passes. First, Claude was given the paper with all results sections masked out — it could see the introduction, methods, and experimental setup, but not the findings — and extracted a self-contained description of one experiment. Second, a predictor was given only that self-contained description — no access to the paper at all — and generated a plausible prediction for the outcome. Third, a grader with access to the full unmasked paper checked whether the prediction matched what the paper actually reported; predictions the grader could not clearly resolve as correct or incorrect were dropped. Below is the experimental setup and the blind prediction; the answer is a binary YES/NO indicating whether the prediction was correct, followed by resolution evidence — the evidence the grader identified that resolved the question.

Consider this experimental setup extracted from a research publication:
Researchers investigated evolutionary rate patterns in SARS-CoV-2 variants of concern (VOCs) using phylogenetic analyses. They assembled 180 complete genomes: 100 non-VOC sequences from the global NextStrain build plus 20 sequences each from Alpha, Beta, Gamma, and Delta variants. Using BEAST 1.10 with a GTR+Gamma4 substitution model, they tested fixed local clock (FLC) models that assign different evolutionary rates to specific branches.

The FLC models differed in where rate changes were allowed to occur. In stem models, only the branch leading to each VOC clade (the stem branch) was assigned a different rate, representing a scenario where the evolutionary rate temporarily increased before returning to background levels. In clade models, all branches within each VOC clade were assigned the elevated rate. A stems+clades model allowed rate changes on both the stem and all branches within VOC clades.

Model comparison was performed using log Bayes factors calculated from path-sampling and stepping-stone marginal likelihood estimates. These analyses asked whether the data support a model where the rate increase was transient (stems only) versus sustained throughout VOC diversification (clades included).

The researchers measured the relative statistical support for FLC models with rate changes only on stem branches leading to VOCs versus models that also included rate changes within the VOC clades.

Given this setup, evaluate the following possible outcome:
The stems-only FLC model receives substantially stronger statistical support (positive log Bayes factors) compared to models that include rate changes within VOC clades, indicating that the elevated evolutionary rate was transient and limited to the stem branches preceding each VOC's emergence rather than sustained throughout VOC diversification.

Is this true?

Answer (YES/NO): YES